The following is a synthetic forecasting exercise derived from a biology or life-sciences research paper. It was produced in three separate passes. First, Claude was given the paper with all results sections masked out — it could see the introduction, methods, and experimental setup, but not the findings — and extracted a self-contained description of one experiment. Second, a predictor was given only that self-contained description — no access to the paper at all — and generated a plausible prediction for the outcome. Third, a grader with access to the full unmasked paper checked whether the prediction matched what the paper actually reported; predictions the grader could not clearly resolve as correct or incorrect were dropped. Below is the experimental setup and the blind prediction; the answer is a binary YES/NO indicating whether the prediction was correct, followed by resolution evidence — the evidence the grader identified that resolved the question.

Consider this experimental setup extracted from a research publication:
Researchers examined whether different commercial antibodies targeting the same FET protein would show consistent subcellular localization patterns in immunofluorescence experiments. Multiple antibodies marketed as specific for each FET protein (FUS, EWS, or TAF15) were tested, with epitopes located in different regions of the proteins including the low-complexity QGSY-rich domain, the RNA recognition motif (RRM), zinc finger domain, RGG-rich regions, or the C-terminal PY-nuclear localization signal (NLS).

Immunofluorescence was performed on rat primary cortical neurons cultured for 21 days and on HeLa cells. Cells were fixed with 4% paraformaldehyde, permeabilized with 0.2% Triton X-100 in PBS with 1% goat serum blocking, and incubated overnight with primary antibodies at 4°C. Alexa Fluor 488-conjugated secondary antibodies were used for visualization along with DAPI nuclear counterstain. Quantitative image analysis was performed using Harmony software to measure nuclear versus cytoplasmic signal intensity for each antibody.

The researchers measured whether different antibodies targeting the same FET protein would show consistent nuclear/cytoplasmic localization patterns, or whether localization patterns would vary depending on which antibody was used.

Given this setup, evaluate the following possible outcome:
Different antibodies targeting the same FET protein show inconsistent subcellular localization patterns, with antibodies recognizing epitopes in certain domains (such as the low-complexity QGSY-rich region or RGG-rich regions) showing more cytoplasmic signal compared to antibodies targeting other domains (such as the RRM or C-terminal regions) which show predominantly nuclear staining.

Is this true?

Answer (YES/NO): NO